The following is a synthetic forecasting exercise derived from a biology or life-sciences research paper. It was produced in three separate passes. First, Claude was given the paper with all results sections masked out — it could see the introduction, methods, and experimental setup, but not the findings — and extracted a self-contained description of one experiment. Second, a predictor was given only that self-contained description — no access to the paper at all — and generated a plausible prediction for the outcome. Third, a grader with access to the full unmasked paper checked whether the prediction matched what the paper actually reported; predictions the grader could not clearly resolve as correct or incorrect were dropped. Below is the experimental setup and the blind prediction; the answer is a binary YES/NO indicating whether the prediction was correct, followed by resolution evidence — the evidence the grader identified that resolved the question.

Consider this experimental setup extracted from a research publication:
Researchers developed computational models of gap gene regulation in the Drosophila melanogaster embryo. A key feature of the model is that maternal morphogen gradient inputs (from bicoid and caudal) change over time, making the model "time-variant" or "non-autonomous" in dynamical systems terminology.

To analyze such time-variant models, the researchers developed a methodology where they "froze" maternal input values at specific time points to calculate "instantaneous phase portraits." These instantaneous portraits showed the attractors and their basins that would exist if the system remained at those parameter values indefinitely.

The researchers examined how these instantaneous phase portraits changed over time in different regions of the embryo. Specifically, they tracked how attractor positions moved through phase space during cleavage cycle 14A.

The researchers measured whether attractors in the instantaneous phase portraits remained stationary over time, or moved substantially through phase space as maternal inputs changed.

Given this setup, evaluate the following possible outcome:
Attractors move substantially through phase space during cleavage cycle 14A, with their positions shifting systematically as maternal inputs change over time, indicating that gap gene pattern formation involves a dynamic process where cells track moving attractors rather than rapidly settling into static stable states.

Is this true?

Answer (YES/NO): YES